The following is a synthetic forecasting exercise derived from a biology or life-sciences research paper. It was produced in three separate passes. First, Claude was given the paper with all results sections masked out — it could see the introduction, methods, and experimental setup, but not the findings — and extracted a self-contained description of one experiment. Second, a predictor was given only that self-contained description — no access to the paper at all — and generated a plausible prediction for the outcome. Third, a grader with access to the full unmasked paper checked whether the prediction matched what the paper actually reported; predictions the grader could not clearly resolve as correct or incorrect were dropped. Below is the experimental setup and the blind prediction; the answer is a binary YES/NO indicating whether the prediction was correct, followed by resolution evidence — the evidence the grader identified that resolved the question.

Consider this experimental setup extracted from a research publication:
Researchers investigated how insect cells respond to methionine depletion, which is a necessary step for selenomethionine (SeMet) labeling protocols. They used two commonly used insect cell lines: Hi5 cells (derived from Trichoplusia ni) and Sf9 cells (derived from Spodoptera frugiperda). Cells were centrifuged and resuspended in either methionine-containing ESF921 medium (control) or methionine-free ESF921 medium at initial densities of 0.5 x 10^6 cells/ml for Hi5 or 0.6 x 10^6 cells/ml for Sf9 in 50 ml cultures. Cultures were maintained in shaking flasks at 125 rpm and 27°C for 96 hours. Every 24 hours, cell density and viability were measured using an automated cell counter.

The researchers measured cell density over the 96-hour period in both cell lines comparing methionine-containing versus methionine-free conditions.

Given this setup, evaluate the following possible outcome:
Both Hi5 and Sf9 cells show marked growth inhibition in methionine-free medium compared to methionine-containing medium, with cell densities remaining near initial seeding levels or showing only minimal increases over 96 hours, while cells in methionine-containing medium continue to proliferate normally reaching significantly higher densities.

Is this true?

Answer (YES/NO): NO